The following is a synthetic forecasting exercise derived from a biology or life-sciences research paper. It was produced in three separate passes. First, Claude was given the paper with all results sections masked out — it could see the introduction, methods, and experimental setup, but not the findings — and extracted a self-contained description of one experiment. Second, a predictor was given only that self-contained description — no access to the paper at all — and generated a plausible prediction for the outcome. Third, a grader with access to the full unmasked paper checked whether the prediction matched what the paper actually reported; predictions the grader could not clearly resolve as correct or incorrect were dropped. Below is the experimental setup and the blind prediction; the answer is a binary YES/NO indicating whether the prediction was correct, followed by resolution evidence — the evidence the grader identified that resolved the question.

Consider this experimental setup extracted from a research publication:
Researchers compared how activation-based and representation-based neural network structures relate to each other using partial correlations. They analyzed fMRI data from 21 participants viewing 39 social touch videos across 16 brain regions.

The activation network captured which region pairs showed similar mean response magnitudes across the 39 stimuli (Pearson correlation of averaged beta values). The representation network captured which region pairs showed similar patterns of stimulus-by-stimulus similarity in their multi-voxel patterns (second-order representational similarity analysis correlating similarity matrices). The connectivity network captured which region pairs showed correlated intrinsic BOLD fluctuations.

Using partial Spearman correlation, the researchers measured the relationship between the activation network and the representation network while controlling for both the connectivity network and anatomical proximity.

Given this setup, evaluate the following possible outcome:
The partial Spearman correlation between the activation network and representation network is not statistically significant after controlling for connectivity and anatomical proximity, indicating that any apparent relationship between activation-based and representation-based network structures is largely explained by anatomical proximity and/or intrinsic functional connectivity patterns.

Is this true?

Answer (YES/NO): NO